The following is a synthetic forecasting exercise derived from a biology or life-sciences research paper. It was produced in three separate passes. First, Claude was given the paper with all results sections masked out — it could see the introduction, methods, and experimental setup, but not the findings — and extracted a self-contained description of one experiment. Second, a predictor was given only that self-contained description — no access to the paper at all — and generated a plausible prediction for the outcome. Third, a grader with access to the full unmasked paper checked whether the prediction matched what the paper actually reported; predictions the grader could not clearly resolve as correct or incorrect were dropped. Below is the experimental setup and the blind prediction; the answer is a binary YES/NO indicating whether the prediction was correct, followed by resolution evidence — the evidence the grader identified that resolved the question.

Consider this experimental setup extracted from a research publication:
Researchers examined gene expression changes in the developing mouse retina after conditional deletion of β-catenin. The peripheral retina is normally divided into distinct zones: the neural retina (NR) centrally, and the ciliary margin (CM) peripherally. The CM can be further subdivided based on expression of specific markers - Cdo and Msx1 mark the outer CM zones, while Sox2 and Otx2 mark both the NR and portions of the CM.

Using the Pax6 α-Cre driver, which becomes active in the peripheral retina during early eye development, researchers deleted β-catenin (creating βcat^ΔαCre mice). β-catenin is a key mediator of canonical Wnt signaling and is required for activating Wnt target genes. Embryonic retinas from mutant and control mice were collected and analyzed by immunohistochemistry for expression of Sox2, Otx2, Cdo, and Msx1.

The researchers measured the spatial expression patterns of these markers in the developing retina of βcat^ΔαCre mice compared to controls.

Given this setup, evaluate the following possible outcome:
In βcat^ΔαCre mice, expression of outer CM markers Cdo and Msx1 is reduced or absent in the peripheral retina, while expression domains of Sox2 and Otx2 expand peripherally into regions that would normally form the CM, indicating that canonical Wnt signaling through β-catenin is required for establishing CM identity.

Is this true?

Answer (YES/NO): YES